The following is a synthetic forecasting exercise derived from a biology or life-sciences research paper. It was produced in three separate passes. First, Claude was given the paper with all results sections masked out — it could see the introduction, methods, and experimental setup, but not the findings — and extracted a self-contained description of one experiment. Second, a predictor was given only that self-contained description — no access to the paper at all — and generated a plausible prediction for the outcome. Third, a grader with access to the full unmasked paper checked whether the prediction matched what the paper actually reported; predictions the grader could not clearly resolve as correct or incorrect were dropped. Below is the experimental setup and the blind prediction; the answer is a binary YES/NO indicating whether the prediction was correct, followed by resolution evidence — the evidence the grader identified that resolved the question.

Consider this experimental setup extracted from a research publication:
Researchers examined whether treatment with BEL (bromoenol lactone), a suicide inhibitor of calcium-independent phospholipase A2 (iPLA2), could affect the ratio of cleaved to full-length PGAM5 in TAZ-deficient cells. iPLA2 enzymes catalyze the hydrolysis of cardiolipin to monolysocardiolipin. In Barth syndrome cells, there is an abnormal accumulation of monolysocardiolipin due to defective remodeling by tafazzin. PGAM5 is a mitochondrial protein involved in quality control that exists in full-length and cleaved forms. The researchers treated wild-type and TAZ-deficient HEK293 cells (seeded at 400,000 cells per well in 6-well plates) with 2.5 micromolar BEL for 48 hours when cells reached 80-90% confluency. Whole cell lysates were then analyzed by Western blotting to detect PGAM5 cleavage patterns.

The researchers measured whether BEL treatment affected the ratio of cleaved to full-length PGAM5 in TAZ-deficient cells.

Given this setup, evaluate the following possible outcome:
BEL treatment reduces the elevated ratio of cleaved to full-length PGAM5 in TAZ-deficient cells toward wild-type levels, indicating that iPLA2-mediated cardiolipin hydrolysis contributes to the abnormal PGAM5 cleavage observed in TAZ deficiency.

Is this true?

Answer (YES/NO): YES